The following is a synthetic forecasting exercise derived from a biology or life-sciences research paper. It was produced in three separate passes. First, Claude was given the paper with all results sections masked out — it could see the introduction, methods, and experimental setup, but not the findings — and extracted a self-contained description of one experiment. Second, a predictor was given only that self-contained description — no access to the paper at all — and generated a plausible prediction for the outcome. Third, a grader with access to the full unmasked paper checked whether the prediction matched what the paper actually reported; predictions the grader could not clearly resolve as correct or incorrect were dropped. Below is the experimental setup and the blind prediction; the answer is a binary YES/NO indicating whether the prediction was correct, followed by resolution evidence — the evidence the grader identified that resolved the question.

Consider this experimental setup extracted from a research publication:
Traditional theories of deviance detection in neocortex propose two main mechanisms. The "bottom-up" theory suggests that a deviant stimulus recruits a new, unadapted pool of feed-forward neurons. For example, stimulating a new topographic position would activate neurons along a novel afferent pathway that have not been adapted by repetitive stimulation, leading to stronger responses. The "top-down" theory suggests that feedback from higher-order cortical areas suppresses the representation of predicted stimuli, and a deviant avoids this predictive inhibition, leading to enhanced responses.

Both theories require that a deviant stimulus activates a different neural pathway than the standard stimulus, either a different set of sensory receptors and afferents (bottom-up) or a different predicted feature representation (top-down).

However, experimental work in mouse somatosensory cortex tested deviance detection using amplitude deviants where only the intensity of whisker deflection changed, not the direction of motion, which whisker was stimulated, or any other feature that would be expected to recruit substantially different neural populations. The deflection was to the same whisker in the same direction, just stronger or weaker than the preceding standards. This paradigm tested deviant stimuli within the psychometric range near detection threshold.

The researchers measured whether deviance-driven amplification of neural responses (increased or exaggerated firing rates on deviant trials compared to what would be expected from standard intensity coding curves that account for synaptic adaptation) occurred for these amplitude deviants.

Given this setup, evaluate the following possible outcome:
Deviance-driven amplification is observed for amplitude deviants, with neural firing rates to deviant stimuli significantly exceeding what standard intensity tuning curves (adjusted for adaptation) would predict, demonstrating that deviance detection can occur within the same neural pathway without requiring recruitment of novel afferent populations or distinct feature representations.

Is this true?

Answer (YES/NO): YES